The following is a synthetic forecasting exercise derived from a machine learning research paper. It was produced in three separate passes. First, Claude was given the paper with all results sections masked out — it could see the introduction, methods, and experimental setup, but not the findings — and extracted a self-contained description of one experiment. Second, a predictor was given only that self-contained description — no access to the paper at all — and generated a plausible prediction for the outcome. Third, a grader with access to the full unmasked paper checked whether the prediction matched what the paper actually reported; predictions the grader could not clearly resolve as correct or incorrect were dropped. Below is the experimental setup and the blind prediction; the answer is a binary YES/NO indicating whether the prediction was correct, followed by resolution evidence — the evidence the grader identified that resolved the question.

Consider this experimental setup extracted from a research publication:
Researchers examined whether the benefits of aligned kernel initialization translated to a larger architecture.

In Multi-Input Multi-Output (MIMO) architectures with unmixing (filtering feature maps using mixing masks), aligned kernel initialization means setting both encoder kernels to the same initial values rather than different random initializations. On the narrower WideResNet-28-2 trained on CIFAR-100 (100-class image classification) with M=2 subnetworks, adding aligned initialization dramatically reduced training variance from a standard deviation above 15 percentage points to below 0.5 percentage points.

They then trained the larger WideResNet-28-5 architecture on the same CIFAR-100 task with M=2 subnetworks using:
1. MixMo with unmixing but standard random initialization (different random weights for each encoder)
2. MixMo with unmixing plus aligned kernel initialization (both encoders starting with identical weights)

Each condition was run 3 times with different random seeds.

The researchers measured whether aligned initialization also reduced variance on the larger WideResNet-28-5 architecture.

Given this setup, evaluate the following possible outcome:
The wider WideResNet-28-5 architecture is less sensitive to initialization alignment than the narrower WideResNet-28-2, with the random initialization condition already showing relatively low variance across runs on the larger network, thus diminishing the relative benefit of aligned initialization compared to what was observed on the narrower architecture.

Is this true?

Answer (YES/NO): YES